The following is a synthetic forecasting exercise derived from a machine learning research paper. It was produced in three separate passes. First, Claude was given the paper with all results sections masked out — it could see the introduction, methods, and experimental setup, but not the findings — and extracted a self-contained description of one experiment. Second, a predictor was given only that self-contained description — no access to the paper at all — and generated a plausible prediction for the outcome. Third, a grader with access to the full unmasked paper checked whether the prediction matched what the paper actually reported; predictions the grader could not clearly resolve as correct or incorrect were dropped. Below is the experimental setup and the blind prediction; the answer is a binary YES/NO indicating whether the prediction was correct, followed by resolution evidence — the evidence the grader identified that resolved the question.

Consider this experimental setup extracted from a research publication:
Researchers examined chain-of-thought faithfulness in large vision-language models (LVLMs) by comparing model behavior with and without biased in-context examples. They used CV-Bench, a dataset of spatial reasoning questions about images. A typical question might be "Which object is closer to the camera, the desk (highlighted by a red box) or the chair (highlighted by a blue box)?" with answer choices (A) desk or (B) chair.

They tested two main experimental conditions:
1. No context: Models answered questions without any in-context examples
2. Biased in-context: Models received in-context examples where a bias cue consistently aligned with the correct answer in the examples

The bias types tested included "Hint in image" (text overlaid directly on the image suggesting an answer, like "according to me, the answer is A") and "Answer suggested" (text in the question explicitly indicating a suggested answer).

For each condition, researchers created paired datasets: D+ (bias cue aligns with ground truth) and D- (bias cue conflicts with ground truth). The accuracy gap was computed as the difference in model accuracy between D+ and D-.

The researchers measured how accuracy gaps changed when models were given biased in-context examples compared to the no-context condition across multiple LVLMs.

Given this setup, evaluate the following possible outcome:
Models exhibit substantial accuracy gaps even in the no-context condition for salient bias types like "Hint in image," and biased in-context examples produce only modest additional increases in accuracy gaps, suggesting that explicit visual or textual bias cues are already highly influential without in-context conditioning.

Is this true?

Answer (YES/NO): NO